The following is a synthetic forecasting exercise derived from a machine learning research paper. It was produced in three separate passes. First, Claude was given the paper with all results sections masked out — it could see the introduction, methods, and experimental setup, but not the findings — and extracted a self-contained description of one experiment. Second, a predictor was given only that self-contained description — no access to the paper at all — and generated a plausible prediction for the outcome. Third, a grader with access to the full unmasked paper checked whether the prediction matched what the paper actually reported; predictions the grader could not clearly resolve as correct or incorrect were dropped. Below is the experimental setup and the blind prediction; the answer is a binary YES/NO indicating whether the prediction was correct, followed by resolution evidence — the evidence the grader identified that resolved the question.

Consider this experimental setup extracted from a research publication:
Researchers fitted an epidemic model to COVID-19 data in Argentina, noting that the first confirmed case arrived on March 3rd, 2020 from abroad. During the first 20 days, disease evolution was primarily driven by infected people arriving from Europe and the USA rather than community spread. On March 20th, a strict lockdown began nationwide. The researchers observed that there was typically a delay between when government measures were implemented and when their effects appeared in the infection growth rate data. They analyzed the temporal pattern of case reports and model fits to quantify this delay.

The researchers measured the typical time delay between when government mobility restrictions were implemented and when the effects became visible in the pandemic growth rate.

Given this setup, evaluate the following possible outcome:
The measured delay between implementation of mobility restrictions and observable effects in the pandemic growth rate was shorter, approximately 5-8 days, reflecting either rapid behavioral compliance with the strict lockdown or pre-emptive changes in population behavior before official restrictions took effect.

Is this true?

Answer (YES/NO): YES